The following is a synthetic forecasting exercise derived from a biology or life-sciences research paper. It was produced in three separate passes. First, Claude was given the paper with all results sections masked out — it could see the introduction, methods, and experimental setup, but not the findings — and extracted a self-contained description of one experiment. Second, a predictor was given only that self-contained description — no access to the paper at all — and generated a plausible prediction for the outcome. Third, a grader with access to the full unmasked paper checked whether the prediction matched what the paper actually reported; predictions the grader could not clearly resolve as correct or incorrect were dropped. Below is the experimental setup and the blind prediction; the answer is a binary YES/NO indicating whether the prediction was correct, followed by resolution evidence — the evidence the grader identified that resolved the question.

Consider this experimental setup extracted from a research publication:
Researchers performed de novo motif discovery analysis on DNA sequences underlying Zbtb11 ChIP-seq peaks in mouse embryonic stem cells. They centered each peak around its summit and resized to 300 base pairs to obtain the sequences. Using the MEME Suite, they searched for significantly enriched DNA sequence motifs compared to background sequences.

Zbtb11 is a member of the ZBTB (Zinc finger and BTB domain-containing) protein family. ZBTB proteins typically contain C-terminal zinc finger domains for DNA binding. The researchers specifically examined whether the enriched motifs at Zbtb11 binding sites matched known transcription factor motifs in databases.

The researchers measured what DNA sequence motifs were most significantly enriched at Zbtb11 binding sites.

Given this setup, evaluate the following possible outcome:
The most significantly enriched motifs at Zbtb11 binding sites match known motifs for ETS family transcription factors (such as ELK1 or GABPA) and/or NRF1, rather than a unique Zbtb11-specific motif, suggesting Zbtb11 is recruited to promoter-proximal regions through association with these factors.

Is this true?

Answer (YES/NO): YES